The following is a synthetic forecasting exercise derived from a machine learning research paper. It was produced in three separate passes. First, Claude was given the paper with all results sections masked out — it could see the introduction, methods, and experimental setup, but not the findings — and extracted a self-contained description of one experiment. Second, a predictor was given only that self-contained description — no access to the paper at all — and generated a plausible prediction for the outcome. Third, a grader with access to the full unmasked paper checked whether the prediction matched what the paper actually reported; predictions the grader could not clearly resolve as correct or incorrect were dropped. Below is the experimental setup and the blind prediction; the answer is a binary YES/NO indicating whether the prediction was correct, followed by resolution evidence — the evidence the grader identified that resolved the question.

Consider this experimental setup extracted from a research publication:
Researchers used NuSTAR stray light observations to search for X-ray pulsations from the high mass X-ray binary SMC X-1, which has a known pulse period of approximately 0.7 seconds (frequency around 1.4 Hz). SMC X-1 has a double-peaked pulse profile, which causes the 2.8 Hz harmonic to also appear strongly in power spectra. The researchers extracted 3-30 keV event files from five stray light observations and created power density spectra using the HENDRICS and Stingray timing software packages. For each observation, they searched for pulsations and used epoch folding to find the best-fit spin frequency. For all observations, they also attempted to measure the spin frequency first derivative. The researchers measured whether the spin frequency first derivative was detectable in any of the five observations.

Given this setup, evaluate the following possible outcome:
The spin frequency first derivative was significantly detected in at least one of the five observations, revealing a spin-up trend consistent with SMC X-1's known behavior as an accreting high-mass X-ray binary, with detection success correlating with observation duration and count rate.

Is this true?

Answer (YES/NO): NO